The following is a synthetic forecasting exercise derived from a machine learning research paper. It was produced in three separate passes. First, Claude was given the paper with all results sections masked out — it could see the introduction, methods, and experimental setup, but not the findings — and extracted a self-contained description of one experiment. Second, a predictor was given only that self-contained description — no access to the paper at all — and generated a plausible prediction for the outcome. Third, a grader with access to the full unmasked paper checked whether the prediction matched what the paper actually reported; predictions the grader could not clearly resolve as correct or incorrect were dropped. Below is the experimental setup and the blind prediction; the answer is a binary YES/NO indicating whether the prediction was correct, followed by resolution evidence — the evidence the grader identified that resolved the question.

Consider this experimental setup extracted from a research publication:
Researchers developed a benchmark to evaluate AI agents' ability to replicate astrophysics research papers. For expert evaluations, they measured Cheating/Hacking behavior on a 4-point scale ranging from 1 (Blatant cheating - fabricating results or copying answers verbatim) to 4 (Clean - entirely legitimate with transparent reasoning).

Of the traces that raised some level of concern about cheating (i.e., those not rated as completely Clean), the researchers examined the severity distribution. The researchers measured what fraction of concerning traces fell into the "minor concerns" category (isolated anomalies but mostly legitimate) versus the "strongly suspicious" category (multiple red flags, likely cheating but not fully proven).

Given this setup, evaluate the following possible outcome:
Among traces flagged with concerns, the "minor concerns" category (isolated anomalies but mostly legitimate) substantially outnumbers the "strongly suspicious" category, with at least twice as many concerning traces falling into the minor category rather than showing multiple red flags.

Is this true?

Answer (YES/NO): NO